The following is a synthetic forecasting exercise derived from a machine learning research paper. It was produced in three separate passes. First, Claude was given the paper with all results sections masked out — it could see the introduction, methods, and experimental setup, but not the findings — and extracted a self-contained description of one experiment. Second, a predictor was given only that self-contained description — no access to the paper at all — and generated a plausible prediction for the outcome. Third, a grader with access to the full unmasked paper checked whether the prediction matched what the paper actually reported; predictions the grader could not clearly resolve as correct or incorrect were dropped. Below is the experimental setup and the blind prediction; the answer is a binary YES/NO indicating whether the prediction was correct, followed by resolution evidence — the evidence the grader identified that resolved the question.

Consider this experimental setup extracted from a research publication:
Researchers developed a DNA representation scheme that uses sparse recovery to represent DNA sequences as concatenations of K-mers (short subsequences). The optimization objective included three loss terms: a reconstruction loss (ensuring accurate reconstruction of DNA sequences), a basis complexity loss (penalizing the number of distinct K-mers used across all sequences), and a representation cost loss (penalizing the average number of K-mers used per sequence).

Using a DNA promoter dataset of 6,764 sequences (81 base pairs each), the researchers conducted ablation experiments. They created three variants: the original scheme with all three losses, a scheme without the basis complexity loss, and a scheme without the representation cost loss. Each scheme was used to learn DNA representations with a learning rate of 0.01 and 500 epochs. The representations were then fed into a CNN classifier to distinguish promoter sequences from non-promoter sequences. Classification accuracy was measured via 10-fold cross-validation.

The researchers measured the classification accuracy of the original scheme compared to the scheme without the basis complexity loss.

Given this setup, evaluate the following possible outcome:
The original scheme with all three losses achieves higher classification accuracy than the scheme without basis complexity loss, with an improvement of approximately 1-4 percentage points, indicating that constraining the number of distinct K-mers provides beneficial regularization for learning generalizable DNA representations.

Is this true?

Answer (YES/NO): YES